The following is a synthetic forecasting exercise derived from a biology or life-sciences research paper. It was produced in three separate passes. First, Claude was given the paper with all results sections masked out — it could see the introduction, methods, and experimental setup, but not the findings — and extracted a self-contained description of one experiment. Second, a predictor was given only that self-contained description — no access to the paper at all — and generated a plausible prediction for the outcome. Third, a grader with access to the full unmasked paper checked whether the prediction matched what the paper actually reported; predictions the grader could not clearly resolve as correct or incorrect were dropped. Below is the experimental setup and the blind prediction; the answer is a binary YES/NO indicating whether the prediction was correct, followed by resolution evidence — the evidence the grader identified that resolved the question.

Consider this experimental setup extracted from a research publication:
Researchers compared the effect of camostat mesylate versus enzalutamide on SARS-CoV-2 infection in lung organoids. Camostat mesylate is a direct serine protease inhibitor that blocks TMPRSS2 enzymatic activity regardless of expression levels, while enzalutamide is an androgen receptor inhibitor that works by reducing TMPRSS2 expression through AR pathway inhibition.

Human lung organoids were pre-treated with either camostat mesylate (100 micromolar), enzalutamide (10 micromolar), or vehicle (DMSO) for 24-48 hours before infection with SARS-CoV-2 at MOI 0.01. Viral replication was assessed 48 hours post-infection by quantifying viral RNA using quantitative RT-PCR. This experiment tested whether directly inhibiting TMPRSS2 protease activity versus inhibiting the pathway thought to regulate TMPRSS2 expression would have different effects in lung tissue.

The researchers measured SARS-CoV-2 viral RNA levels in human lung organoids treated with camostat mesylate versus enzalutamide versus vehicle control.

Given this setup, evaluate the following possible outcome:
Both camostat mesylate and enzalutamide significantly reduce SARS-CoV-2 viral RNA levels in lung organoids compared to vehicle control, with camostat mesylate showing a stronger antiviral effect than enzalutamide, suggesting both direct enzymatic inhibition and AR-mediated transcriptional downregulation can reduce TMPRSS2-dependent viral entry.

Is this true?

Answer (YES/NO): NO